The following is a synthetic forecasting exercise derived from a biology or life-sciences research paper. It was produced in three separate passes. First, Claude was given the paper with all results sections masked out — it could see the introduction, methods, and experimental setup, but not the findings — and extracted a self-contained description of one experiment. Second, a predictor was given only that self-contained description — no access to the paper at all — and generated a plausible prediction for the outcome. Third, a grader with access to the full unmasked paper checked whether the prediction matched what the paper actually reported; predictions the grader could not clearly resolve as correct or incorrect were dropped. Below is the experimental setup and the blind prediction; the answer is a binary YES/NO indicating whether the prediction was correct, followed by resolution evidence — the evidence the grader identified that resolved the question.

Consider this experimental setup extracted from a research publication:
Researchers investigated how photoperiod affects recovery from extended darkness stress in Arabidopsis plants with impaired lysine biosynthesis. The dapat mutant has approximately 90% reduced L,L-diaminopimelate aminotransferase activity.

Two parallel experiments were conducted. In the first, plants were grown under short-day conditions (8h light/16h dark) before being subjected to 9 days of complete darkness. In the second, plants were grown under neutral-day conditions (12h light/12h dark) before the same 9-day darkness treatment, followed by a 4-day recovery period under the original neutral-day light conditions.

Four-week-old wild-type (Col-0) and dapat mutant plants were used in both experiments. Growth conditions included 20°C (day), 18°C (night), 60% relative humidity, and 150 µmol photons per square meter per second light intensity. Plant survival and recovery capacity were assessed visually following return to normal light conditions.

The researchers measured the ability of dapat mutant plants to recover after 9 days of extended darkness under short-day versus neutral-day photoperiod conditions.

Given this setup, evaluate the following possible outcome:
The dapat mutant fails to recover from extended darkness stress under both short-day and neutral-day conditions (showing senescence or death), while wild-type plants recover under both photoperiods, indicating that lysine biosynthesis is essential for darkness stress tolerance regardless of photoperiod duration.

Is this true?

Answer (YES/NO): NO